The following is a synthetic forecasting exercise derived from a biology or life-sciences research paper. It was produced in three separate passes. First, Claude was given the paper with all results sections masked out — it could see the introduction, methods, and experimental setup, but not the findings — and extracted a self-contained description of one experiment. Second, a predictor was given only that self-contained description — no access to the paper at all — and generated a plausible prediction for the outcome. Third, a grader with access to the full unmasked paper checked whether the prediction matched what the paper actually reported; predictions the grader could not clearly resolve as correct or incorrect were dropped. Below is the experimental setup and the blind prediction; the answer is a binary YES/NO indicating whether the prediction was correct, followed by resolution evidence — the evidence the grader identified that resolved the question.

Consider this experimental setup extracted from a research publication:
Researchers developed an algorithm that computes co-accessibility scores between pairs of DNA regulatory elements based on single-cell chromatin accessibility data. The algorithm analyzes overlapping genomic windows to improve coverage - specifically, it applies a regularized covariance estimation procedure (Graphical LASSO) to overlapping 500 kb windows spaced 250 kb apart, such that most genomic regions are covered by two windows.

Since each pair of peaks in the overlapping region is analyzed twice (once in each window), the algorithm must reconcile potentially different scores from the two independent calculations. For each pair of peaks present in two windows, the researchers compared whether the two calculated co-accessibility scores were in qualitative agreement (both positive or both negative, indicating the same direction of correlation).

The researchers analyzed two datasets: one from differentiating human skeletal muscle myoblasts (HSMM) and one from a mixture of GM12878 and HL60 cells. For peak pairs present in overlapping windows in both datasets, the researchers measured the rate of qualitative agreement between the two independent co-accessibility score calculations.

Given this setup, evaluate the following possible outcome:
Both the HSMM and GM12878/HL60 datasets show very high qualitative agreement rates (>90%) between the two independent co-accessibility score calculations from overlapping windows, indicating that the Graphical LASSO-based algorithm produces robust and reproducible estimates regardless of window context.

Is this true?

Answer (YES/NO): YES